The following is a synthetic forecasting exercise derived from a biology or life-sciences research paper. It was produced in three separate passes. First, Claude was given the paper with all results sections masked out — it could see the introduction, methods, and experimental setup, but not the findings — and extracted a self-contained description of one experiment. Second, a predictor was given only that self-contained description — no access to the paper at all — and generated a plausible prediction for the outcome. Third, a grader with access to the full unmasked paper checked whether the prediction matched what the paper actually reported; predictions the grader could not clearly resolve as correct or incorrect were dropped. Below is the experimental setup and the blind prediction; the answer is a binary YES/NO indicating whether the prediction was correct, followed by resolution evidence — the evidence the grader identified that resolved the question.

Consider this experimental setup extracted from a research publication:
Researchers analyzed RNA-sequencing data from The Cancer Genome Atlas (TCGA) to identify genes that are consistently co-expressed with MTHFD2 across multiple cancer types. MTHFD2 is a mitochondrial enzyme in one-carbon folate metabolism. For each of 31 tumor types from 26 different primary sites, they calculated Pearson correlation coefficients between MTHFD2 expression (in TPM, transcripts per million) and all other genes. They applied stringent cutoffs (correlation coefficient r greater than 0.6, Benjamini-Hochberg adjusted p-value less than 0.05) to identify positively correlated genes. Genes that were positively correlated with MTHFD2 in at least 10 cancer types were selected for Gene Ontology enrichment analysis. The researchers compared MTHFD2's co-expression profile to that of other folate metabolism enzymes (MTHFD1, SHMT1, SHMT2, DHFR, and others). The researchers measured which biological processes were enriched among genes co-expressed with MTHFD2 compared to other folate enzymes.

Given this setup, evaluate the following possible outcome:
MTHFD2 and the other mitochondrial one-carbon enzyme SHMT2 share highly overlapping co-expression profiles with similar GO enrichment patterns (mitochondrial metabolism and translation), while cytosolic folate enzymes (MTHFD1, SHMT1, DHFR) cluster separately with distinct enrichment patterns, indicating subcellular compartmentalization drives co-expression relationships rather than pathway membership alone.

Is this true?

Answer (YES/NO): NO